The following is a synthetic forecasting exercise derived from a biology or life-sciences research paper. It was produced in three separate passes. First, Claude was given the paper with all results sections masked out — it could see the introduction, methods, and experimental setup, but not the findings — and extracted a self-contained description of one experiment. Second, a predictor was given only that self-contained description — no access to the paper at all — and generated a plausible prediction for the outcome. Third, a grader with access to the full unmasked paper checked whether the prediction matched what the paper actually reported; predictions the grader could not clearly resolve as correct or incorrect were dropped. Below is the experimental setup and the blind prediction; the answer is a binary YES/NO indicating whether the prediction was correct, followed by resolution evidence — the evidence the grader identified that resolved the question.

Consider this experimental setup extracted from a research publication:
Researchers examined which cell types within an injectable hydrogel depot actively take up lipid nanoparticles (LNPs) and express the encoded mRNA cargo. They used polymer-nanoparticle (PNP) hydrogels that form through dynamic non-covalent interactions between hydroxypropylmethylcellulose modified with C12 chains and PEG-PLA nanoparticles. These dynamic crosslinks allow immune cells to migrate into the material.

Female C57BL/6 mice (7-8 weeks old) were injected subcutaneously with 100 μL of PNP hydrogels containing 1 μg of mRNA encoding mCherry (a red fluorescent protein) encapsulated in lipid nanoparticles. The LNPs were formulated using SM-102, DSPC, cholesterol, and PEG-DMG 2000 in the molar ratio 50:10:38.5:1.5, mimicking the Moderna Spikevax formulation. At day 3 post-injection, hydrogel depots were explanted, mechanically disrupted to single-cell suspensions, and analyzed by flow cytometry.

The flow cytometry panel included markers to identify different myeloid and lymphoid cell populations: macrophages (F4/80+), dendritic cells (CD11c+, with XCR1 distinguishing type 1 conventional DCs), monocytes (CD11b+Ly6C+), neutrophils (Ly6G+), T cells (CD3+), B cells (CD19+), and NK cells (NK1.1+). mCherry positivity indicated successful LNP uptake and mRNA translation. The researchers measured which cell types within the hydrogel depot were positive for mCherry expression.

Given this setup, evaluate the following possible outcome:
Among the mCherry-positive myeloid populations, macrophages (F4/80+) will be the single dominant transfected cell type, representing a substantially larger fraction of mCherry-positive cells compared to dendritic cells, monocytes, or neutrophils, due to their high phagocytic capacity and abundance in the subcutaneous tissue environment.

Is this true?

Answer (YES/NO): NO